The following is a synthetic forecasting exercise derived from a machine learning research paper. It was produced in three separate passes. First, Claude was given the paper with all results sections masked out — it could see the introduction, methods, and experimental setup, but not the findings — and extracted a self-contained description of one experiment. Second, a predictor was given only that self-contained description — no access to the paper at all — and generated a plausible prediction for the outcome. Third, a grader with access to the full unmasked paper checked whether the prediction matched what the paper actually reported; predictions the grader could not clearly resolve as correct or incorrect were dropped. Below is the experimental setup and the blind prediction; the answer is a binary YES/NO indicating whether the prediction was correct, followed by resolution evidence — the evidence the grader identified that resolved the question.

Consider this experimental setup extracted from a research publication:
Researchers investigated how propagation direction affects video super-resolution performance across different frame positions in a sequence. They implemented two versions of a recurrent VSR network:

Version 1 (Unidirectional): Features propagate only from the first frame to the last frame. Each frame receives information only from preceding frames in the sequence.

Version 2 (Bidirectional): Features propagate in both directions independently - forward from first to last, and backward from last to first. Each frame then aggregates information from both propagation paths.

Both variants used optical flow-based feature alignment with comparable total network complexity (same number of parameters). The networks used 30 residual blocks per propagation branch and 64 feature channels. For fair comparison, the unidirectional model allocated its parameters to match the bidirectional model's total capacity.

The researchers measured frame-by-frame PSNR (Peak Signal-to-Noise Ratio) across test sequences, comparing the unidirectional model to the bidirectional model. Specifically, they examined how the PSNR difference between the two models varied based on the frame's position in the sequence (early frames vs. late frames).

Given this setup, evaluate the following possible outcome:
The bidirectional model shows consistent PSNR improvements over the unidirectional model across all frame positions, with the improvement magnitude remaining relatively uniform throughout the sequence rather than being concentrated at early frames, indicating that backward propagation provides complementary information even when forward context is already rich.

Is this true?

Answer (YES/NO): NO